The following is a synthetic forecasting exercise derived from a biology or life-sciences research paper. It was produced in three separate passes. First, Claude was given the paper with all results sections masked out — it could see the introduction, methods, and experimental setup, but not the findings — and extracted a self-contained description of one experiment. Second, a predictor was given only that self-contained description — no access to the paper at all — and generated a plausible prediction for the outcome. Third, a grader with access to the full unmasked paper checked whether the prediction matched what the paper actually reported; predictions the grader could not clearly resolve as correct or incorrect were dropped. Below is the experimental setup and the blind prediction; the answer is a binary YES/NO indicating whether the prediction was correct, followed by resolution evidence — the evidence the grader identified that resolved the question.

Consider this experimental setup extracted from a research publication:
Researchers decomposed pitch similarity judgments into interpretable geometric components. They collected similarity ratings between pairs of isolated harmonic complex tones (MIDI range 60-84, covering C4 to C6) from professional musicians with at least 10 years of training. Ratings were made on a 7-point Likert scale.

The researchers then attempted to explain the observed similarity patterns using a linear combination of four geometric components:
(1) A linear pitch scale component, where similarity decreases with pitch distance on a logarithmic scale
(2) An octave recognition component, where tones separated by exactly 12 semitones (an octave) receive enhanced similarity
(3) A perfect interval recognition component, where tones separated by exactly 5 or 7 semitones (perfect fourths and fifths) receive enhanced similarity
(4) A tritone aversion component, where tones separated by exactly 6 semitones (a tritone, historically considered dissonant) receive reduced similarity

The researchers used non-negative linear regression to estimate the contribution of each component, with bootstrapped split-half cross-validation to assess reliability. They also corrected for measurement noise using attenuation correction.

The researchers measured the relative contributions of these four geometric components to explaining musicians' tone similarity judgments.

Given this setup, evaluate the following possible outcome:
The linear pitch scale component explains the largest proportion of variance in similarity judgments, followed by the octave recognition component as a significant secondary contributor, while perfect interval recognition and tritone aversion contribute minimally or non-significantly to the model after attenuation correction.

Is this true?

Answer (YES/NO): NO